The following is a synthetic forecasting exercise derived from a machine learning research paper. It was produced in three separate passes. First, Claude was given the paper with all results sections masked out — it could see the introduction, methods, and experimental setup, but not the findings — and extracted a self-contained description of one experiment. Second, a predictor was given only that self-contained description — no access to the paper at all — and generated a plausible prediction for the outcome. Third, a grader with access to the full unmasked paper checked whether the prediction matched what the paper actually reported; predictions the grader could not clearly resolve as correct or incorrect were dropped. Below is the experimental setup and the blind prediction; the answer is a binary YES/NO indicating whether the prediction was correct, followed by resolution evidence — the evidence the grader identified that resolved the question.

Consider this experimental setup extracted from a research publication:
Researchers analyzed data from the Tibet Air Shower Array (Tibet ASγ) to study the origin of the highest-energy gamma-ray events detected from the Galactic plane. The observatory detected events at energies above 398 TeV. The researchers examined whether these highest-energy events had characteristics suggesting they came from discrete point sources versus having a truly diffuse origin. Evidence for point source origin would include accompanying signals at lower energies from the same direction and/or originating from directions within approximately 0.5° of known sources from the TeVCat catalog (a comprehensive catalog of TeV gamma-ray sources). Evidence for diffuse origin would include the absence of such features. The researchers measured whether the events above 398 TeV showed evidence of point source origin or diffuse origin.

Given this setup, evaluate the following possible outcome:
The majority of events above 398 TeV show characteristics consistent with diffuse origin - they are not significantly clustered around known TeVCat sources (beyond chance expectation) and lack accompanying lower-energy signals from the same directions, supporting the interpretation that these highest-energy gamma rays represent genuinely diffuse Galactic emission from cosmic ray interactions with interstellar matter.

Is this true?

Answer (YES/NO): YES